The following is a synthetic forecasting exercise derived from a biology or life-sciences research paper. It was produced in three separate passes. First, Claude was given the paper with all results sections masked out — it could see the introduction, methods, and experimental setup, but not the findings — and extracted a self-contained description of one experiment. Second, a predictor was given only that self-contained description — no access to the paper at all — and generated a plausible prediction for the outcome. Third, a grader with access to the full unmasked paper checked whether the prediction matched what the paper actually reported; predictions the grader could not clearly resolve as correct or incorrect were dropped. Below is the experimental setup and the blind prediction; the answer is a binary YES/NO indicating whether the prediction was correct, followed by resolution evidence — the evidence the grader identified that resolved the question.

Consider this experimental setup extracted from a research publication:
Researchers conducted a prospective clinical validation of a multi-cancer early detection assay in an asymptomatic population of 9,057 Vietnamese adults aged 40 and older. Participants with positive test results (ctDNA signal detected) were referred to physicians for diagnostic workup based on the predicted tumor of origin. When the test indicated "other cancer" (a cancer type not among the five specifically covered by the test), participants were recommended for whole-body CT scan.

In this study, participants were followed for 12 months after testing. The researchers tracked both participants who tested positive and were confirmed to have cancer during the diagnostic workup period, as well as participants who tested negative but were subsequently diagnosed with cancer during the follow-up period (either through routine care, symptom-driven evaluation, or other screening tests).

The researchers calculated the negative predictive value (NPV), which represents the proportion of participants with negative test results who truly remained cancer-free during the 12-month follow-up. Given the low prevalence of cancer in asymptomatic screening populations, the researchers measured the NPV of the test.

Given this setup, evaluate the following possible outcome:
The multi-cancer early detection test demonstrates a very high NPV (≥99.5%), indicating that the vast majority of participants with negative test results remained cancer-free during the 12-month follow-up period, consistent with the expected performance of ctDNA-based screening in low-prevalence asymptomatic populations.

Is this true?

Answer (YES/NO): YES